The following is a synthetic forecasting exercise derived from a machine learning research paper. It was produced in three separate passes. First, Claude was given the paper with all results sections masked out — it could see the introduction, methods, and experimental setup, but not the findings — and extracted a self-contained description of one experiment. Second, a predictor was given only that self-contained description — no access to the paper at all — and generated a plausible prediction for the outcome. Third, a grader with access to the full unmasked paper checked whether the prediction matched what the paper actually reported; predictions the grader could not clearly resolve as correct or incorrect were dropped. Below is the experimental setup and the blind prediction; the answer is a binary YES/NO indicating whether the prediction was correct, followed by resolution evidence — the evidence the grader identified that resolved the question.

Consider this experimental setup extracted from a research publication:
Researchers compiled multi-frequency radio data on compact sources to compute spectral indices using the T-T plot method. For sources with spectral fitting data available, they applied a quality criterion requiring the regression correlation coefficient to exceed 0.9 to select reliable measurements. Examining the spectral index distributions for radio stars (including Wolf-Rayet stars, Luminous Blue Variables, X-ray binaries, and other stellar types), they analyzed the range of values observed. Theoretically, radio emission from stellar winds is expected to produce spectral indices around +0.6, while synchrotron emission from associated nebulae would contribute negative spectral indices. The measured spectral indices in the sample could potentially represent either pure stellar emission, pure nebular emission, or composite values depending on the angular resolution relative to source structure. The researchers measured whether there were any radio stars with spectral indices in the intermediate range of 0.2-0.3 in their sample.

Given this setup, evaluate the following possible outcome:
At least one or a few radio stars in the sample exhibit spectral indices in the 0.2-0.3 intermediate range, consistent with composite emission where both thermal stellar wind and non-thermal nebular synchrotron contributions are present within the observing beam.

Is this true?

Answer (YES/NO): NO